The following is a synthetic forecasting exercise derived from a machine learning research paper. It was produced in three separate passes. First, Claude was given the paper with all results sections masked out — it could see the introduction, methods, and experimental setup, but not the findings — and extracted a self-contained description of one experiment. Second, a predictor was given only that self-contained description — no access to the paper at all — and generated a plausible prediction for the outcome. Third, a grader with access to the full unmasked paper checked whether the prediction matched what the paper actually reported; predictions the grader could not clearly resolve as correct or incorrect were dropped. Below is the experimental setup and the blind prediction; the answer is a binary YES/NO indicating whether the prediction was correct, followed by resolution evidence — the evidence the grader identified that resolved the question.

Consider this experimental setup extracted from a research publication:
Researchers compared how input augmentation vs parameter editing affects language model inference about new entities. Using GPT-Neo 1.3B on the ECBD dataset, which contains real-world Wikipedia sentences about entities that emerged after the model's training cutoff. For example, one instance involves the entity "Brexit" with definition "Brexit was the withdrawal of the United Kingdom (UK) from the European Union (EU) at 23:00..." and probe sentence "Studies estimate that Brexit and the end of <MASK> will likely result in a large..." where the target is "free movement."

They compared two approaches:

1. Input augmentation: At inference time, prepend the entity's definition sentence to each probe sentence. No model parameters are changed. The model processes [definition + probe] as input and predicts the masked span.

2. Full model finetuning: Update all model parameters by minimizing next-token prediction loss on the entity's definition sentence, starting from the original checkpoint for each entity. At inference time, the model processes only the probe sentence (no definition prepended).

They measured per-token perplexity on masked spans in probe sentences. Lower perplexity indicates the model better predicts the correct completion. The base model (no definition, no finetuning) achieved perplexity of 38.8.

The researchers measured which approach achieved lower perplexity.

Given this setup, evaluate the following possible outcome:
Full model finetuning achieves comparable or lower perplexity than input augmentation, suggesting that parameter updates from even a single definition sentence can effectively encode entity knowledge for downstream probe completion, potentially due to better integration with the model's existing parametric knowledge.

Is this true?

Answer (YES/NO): NO